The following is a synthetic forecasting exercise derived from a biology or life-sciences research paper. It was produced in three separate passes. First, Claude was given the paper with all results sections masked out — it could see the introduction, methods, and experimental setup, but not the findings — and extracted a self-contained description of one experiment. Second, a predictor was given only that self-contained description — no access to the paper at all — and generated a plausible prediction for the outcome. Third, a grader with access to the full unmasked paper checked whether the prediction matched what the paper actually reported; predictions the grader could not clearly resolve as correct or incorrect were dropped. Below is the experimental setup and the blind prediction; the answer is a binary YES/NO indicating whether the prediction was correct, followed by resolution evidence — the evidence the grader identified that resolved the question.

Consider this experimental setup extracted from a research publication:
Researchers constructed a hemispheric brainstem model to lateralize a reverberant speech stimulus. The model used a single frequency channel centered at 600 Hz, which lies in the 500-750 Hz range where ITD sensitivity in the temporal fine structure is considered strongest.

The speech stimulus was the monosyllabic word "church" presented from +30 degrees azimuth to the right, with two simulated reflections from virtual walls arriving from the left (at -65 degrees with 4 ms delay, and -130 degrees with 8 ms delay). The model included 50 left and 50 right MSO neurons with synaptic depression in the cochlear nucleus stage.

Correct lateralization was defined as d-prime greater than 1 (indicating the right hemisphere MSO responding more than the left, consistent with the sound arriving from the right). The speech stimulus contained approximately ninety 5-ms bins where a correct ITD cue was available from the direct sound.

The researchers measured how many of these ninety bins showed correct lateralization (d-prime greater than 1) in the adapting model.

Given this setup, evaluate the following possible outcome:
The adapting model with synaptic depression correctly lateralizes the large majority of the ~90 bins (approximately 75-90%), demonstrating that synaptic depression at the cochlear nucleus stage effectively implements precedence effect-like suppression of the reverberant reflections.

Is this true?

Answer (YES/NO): NO